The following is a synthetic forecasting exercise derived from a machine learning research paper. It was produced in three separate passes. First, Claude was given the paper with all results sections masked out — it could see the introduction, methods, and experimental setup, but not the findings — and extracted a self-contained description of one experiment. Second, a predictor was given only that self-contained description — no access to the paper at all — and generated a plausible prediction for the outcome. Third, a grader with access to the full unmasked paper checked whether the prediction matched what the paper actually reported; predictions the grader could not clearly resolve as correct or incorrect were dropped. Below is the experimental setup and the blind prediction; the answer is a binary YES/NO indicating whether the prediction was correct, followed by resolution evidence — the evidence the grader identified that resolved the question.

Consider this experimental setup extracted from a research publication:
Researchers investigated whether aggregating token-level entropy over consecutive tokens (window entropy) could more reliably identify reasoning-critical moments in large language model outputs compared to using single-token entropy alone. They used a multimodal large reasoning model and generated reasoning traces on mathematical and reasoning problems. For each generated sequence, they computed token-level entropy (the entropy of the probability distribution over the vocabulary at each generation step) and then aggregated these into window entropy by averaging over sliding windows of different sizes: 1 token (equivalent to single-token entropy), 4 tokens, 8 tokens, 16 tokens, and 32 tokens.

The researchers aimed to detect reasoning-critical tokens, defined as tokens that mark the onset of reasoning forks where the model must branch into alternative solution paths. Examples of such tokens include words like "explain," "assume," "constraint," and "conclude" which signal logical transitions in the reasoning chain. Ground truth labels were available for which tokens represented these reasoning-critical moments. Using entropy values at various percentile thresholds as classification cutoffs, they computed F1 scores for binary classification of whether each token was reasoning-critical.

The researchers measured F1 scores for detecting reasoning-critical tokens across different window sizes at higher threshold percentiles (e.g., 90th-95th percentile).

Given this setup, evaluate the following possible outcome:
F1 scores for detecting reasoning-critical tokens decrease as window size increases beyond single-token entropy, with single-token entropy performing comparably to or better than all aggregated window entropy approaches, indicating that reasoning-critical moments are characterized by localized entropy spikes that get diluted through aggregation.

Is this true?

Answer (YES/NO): NO